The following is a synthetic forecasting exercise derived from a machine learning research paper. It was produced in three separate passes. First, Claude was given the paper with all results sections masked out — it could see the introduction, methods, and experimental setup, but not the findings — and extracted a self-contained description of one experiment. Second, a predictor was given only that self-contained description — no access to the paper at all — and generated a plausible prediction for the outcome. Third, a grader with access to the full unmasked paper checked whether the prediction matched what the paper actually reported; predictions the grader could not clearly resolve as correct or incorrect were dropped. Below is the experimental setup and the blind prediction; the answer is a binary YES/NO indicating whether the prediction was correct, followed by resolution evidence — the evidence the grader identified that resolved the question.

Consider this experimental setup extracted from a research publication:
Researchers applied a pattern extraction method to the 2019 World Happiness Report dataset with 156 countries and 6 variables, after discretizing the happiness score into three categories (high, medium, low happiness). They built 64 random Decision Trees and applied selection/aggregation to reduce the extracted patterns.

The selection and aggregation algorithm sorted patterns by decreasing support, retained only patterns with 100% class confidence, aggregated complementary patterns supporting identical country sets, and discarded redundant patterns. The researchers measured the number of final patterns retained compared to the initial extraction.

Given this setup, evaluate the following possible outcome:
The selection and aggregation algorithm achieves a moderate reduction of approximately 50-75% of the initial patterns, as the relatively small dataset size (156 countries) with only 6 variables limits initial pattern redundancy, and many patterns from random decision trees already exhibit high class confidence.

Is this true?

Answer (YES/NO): NO